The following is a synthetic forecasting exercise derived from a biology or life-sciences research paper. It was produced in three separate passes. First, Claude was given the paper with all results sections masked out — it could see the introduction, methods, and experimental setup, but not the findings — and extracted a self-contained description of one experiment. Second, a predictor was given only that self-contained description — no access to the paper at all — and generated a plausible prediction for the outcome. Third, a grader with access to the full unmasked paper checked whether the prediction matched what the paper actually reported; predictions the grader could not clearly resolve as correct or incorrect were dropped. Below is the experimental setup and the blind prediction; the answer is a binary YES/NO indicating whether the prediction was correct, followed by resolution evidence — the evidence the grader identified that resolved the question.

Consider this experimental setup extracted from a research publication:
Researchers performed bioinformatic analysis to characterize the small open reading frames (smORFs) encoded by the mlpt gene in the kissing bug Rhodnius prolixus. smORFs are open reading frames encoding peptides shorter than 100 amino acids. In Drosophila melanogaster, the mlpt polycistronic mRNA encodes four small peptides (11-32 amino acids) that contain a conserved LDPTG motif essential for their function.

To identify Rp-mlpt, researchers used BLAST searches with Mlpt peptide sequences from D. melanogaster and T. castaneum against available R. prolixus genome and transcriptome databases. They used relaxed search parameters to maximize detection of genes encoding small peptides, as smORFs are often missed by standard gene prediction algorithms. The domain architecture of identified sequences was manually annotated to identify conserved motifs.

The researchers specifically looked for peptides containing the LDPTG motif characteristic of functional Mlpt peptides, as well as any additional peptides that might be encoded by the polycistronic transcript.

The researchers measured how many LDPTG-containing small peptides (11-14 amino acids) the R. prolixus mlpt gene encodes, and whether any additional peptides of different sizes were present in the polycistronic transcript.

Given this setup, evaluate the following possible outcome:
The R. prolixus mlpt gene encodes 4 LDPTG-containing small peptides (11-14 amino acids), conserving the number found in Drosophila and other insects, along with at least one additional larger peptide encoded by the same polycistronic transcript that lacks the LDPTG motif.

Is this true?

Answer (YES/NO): NO